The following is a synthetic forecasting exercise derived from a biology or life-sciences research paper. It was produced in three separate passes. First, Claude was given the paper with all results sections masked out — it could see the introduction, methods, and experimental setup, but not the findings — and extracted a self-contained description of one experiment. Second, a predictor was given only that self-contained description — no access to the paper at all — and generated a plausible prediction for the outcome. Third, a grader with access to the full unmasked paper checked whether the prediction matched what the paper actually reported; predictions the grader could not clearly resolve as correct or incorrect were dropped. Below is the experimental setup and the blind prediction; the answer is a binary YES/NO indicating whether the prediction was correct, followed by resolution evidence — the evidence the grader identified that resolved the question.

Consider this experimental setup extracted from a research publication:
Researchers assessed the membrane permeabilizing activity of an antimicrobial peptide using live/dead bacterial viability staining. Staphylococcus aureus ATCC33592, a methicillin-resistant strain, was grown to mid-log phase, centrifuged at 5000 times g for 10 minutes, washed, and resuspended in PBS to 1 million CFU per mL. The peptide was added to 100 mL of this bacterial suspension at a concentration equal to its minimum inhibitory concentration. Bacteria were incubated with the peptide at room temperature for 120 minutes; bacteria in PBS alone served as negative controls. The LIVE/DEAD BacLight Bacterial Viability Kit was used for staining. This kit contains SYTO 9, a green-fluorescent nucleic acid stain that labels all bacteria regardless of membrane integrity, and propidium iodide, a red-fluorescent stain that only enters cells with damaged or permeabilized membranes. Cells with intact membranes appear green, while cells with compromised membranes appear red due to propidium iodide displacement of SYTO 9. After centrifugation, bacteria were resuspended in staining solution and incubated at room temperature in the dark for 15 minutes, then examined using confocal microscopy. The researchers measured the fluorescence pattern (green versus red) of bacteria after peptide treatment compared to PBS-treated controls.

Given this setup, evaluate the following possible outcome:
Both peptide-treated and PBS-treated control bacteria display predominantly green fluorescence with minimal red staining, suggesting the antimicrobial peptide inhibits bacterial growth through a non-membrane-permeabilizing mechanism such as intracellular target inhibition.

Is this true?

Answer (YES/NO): NO